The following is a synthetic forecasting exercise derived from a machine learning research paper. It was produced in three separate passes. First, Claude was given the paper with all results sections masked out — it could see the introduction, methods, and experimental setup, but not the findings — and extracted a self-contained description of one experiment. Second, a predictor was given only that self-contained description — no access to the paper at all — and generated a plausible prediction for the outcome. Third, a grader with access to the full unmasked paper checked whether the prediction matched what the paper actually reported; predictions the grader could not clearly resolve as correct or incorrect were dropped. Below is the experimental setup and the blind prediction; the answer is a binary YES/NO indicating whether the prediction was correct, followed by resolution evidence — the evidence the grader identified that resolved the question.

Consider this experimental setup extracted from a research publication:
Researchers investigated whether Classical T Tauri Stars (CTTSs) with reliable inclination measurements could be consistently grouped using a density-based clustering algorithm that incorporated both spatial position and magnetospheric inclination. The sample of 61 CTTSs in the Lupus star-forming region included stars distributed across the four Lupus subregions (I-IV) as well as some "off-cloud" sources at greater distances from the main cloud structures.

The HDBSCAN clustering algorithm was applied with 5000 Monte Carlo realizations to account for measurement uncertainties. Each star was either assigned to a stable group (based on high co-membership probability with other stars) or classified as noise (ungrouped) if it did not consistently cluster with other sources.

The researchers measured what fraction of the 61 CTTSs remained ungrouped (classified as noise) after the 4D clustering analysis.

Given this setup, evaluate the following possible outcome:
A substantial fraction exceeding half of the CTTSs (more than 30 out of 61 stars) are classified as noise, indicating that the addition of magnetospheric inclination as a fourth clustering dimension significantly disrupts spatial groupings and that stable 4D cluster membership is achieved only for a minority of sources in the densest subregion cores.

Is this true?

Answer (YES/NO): NO